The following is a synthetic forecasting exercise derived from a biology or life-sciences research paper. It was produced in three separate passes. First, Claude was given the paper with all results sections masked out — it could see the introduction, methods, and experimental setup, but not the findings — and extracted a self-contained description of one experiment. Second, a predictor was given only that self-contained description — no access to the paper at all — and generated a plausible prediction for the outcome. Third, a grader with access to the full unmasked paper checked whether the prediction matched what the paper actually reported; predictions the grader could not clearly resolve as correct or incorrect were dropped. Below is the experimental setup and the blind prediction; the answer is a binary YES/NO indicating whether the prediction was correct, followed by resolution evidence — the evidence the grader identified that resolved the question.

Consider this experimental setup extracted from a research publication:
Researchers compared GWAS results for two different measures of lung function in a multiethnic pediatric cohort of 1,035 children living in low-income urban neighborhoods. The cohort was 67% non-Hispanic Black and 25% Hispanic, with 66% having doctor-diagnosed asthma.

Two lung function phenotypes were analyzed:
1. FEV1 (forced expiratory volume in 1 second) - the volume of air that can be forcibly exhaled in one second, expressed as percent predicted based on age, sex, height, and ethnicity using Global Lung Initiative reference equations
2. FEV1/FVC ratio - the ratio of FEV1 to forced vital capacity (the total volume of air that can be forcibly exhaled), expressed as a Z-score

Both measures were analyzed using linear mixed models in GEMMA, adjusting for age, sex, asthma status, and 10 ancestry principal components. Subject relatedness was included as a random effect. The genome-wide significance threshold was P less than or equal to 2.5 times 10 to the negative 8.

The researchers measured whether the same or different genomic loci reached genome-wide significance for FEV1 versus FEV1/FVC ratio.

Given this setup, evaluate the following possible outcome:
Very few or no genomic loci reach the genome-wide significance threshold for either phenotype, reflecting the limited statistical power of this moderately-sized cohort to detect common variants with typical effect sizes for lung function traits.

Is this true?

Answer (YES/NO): YES